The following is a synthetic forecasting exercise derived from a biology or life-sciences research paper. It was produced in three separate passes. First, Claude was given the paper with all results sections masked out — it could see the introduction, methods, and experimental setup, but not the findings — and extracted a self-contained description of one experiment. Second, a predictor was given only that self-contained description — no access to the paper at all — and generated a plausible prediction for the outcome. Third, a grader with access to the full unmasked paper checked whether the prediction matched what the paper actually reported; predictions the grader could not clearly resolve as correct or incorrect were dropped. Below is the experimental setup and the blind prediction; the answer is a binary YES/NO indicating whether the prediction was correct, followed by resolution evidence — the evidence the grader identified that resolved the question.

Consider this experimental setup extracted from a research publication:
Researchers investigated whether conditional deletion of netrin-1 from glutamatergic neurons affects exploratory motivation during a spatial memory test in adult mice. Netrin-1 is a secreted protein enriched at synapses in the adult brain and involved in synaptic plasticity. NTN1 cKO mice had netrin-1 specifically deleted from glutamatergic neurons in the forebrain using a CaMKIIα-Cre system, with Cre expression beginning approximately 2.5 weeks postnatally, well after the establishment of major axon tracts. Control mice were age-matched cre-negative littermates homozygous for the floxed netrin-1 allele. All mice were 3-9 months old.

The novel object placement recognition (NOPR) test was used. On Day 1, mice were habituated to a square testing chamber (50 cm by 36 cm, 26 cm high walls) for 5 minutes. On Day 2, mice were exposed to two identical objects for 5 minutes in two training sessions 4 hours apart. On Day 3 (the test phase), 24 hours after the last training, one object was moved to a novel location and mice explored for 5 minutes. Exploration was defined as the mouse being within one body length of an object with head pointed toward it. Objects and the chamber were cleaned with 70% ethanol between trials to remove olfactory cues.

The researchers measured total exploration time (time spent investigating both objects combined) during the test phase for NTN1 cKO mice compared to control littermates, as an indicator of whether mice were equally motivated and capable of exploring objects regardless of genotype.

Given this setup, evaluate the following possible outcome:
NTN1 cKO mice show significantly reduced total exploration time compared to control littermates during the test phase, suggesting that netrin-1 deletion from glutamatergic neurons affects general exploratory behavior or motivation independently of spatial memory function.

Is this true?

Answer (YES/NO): NO